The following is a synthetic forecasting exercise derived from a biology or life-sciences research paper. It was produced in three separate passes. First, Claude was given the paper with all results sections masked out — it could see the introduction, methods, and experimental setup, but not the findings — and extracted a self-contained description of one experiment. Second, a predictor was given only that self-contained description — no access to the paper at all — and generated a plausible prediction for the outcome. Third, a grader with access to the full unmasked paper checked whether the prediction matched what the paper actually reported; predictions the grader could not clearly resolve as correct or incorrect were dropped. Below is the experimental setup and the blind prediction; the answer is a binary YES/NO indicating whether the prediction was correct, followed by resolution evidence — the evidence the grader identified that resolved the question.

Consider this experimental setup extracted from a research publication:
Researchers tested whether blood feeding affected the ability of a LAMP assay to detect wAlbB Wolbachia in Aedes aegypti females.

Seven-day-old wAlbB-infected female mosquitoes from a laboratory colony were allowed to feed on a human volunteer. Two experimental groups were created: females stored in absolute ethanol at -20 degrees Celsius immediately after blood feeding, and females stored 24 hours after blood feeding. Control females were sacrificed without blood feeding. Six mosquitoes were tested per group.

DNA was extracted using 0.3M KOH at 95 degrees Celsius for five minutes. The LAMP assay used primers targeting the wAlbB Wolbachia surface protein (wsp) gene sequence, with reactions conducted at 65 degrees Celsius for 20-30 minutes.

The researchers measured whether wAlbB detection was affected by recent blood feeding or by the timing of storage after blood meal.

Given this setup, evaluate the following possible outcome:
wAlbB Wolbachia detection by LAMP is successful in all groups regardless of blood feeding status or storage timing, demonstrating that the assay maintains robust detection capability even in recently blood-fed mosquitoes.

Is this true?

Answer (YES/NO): YES